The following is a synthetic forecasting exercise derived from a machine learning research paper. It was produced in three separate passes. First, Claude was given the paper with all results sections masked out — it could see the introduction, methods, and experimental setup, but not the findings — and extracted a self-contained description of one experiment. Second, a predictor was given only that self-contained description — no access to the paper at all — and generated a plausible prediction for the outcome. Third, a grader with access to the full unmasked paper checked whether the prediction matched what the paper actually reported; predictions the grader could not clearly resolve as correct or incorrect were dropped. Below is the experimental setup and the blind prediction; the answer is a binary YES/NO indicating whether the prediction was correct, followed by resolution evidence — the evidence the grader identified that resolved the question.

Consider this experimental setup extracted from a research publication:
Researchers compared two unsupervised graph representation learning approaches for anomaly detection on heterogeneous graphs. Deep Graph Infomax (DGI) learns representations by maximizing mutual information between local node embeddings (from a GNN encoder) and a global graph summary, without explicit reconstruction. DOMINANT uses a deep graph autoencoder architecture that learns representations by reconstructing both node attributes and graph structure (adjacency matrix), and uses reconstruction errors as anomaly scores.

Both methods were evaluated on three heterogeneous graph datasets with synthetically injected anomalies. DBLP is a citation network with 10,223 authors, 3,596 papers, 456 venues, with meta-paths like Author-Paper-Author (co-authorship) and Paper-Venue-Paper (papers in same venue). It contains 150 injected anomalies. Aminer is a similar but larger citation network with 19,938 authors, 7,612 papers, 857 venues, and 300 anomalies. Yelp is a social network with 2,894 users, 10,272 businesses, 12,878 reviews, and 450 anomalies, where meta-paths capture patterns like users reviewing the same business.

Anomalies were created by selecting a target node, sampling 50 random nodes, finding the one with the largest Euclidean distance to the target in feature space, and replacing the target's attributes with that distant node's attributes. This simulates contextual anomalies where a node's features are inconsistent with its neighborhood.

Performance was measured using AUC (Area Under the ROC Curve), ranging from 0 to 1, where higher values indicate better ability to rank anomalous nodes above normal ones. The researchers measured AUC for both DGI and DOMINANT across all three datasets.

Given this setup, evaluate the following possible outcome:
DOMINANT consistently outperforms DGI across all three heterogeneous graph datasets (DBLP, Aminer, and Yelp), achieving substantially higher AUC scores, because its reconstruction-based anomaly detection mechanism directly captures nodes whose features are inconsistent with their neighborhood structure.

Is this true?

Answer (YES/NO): YES